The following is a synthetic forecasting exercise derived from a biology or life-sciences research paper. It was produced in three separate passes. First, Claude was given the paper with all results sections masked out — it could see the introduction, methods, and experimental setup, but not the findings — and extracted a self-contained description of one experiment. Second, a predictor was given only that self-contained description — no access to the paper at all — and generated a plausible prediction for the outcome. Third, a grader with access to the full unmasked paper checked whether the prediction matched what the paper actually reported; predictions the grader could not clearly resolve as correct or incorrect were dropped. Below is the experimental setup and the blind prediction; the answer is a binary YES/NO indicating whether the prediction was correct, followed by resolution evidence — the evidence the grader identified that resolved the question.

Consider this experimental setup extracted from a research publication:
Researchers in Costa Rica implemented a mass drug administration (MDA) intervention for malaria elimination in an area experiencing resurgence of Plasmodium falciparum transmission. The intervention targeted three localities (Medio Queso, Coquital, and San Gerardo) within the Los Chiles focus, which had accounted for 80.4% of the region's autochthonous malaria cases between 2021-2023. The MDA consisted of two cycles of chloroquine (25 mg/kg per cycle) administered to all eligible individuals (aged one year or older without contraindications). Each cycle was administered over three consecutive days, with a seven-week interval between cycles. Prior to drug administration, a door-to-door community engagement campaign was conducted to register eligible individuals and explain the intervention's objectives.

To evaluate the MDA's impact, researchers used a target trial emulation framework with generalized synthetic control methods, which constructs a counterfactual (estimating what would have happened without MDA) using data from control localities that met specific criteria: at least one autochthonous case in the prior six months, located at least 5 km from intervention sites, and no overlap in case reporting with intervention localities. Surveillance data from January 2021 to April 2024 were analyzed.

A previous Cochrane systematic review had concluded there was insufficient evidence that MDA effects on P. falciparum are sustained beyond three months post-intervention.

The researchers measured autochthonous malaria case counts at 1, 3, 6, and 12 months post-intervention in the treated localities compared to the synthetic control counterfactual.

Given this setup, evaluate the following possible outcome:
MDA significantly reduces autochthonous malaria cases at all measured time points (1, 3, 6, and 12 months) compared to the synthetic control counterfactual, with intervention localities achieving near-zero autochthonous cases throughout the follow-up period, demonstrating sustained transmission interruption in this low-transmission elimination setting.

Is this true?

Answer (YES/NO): NO